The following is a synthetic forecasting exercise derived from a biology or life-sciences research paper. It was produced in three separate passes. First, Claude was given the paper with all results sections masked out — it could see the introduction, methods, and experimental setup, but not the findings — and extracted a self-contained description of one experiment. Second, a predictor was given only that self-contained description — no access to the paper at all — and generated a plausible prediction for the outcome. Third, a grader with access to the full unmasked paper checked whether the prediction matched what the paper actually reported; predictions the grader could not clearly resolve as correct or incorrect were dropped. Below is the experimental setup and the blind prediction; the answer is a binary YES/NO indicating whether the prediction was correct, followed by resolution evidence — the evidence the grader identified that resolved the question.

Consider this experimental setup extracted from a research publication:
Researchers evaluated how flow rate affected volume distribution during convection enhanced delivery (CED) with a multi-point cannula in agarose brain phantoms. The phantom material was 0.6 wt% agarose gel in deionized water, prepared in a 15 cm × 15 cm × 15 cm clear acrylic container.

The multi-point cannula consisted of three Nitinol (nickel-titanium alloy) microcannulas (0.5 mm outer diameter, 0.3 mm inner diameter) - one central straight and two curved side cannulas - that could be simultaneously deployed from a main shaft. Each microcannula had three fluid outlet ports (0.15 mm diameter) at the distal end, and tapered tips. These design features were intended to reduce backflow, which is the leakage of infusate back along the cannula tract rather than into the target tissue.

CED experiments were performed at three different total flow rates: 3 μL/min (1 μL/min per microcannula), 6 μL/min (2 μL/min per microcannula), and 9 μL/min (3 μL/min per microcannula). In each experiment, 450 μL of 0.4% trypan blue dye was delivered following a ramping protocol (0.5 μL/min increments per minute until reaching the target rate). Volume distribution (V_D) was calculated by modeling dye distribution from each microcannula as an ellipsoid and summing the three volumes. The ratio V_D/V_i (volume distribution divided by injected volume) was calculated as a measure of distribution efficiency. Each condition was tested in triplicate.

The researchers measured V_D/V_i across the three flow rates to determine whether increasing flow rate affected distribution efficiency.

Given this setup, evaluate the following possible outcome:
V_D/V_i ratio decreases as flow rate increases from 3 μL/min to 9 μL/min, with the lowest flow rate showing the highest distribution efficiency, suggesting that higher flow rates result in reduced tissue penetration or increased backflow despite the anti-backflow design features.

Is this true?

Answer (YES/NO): NO